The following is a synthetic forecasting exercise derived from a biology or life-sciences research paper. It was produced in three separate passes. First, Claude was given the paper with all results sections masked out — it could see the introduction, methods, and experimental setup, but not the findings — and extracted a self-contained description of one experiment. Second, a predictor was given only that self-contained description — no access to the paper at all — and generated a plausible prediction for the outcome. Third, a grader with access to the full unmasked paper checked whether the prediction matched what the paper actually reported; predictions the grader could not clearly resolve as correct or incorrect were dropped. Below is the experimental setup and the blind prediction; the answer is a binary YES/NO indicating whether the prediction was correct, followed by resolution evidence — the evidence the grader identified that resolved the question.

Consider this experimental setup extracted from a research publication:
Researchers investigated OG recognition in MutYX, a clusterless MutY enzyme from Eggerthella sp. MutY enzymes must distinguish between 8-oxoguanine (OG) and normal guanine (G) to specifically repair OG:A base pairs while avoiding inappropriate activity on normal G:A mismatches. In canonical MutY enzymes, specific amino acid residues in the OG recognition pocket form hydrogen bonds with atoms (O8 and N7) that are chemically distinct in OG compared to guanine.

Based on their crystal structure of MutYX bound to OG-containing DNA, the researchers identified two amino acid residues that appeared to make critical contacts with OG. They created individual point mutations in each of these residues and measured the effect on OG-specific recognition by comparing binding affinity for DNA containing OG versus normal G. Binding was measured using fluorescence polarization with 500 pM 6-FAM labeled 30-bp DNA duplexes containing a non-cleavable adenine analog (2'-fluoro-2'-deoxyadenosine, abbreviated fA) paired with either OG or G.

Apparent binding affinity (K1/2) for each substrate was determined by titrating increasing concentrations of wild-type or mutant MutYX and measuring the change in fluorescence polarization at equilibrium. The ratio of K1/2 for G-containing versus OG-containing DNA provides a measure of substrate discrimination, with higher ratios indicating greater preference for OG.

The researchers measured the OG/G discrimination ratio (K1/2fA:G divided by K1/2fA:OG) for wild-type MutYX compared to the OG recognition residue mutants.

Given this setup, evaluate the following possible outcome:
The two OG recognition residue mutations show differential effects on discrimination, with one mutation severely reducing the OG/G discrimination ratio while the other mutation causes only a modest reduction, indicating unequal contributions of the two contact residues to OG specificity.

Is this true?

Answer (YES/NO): NO